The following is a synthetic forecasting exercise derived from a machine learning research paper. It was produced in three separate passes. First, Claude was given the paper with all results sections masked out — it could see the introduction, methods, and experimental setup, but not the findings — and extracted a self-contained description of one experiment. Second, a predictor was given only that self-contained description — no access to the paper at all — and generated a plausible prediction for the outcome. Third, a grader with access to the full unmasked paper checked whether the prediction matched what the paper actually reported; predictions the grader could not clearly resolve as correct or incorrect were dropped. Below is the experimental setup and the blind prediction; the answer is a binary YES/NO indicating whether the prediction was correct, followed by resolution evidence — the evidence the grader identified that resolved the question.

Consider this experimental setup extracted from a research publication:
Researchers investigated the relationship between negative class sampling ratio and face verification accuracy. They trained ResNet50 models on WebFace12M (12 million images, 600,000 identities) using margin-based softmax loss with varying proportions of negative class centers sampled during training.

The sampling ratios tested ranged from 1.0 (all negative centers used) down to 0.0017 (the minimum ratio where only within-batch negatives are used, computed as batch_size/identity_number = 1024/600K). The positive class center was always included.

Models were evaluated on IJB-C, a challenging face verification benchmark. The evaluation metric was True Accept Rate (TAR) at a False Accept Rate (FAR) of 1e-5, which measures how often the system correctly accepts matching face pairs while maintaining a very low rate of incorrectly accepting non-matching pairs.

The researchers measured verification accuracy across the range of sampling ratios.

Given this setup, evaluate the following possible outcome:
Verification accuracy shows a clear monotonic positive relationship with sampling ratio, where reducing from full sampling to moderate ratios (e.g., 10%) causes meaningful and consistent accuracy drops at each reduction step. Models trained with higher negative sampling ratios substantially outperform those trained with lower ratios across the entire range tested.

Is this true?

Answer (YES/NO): NO